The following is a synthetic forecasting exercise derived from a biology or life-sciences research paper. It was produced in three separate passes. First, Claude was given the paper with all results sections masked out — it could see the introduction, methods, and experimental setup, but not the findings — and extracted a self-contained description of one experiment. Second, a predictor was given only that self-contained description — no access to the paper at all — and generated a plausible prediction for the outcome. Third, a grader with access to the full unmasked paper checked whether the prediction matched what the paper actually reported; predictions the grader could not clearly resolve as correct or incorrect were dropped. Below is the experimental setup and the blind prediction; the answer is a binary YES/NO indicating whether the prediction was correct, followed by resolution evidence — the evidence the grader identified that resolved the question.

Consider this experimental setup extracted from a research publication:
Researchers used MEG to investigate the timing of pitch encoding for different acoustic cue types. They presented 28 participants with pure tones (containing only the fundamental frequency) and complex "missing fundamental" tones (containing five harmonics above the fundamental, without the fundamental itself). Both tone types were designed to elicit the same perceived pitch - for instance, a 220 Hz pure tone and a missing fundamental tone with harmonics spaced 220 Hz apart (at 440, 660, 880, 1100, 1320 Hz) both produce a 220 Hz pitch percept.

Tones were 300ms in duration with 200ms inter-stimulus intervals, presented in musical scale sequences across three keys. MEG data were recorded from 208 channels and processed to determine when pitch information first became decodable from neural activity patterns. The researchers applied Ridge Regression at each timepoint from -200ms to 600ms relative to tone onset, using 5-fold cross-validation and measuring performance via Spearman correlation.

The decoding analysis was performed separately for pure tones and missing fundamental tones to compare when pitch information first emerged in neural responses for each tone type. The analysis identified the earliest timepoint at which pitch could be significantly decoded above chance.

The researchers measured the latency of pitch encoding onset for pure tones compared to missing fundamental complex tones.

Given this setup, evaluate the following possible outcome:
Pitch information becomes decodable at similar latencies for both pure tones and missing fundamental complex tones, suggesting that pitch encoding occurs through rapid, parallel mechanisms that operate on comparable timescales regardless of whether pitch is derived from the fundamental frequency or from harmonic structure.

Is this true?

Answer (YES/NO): NO